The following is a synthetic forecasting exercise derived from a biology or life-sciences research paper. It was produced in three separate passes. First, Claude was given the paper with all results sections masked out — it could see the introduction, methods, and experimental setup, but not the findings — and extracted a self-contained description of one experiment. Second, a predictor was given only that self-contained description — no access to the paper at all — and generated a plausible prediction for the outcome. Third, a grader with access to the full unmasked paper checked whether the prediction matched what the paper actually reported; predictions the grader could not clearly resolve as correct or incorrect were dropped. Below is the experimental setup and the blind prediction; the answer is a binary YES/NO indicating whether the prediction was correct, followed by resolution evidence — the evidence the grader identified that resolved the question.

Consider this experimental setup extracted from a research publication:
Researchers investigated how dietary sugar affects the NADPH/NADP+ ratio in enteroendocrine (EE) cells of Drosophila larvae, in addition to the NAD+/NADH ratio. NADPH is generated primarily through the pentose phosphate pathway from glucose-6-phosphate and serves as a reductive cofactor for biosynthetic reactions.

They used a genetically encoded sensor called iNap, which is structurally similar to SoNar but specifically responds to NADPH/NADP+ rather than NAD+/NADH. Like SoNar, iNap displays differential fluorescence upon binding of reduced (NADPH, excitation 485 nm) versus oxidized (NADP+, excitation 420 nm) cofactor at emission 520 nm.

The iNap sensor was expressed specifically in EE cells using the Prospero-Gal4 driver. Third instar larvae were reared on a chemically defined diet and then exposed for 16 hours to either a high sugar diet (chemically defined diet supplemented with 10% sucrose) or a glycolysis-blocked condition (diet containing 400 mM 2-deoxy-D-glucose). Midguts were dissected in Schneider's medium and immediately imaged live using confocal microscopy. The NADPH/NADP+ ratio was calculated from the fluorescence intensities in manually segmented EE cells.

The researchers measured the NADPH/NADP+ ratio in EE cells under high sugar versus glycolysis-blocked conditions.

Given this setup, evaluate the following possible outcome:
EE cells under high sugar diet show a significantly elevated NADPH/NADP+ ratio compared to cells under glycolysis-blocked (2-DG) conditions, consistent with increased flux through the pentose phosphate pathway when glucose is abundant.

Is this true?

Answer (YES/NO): YES